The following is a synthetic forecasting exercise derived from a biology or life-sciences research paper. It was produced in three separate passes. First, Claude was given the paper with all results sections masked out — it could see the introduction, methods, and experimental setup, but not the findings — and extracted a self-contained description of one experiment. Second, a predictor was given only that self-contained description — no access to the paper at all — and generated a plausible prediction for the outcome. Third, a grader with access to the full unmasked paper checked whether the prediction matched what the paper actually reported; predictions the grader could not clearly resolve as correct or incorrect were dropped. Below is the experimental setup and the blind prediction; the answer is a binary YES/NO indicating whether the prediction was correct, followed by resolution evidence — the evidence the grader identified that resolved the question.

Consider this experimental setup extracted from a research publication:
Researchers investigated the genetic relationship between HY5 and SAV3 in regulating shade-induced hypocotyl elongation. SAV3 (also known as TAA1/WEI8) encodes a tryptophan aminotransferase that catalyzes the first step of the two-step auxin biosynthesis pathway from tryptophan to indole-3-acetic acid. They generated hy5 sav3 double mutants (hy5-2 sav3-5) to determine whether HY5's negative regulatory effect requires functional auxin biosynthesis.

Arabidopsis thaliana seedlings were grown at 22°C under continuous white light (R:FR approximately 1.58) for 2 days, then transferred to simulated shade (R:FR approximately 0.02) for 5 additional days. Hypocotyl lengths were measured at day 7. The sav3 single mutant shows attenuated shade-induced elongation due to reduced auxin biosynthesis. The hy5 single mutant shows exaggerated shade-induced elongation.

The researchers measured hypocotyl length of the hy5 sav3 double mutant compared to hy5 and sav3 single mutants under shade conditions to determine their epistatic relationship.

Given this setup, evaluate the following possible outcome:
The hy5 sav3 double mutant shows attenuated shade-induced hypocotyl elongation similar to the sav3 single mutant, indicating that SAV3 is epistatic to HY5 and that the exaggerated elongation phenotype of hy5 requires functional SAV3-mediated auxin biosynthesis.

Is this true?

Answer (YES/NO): NO